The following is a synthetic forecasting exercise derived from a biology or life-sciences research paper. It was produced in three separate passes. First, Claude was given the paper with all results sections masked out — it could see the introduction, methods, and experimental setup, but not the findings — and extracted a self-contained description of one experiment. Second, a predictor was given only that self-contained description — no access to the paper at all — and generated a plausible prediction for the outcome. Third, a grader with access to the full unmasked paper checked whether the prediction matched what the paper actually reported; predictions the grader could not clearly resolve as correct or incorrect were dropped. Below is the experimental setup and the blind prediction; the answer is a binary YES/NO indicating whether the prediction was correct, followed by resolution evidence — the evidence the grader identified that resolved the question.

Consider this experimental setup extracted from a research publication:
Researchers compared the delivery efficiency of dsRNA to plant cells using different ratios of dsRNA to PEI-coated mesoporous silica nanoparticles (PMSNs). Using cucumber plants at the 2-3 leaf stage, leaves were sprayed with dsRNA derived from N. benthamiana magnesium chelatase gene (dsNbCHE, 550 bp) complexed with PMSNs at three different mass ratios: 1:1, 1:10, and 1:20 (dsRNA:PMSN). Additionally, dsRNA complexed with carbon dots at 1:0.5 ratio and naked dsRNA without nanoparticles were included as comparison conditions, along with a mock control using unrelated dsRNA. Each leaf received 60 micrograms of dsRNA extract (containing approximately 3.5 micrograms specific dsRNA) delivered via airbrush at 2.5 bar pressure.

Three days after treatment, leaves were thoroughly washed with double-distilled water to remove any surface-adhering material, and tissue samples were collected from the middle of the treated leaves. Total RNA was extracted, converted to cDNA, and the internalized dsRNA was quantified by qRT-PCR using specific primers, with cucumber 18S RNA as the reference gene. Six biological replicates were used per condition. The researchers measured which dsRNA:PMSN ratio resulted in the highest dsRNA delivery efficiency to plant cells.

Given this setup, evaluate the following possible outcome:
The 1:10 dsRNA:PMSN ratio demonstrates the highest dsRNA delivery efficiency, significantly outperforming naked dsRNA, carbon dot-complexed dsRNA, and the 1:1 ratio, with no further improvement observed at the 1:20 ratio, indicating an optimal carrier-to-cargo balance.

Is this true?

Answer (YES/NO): NO